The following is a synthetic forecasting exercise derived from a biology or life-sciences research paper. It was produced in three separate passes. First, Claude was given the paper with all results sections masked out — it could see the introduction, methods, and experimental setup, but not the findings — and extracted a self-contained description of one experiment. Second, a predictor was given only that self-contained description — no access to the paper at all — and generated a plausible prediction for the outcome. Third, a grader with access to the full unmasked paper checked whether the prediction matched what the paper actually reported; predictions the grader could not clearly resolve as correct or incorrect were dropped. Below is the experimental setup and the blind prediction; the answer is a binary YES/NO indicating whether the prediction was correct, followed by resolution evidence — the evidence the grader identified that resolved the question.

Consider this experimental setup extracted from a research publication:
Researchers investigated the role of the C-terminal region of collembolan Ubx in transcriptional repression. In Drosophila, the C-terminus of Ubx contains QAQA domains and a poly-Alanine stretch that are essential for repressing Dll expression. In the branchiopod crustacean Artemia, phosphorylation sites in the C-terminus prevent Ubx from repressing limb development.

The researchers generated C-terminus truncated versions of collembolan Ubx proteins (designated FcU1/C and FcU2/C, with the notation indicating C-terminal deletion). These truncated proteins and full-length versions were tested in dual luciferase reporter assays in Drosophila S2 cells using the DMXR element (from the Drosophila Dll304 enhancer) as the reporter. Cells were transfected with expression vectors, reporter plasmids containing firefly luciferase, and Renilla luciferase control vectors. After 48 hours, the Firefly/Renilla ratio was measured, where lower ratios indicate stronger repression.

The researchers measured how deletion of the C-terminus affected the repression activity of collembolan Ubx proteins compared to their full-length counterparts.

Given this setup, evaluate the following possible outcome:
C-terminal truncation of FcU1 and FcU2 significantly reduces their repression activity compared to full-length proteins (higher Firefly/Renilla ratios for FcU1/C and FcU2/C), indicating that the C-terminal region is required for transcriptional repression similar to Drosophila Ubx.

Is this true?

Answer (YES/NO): YES